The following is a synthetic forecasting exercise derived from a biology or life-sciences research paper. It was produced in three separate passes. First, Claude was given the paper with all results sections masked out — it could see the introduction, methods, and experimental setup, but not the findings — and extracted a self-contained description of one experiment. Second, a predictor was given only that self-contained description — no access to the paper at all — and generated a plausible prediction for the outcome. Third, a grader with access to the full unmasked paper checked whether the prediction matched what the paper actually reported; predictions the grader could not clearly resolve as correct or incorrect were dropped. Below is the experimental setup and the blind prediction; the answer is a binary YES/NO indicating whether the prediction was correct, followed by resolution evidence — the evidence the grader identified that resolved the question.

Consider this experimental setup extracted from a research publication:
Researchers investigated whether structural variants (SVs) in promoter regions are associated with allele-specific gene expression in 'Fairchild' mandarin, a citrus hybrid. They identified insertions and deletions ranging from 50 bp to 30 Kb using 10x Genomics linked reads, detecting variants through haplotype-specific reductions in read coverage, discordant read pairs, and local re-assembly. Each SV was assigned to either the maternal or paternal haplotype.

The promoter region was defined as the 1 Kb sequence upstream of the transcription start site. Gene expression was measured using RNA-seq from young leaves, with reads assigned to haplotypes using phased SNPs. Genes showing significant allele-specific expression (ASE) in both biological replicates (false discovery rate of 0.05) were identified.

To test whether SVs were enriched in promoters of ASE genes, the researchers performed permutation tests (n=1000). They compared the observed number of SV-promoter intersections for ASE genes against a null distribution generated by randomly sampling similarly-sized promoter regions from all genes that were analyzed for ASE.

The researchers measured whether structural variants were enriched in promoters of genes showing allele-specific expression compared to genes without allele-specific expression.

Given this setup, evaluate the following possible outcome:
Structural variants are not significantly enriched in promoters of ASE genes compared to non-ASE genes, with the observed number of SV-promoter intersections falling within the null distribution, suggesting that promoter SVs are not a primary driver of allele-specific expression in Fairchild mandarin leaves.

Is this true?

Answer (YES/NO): NO